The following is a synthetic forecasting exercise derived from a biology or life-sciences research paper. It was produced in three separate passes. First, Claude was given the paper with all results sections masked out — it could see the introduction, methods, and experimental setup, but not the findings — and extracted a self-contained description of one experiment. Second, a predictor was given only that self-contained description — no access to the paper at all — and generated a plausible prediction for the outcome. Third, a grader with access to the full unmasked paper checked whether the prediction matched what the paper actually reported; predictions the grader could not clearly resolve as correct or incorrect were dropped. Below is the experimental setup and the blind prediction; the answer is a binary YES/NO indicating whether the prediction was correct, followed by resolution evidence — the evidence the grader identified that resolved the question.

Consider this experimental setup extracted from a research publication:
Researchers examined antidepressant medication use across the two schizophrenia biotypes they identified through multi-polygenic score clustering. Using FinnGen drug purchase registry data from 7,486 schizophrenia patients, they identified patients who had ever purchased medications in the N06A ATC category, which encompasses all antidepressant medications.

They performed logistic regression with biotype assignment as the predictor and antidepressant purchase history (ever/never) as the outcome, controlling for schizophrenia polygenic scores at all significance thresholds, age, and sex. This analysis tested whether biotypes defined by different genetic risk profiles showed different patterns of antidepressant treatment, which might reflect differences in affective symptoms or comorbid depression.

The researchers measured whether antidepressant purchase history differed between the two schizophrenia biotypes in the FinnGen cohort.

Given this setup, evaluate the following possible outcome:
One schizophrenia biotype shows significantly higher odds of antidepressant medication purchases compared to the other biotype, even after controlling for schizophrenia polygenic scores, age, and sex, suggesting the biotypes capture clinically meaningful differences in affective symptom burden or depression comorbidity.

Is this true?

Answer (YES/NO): YES